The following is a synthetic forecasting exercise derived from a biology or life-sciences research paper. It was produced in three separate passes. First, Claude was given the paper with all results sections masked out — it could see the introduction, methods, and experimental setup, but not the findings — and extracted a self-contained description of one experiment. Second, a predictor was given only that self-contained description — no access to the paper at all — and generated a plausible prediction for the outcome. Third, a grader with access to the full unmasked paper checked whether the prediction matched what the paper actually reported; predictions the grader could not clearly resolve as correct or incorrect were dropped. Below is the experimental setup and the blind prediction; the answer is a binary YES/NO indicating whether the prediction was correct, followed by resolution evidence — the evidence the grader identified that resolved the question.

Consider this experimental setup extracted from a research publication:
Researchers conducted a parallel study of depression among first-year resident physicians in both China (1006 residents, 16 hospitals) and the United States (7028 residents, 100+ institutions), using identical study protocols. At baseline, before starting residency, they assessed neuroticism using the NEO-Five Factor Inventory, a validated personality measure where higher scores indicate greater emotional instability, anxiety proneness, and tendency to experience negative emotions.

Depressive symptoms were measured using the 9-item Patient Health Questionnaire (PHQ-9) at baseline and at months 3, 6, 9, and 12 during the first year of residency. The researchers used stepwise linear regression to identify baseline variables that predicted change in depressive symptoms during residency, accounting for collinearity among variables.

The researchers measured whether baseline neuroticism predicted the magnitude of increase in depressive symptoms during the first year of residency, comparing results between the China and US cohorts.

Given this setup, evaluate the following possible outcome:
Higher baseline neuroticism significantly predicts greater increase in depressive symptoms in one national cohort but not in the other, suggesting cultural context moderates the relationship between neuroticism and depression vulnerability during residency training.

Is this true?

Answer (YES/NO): YES